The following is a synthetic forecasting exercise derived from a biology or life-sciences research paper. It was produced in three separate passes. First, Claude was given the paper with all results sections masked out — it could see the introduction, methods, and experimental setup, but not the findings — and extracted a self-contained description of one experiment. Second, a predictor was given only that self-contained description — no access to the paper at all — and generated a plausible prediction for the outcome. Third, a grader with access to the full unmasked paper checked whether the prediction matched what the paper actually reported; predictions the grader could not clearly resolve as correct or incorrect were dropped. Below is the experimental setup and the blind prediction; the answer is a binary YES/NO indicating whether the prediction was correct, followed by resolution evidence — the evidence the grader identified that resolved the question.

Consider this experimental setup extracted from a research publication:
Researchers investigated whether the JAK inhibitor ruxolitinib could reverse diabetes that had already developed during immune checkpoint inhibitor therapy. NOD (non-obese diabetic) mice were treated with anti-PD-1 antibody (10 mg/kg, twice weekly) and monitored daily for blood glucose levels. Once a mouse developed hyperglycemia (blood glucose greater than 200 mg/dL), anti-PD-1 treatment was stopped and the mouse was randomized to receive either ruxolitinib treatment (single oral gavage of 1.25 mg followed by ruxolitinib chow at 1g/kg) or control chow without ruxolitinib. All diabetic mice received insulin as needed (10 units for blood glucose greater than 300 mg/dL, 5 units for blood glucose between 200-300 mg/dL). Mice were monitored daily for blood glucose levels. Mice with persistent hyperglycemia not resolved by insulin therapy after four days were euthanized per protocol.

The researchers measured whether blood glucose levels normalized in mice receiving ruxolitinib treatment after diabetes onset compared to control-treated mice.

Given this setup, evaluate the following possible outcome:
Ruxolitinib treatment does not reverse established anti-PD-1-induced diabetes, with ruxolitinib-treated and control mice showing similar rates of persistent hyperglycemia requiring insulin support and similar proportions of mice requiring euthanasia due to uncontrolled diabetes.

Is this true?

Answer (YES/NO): NO